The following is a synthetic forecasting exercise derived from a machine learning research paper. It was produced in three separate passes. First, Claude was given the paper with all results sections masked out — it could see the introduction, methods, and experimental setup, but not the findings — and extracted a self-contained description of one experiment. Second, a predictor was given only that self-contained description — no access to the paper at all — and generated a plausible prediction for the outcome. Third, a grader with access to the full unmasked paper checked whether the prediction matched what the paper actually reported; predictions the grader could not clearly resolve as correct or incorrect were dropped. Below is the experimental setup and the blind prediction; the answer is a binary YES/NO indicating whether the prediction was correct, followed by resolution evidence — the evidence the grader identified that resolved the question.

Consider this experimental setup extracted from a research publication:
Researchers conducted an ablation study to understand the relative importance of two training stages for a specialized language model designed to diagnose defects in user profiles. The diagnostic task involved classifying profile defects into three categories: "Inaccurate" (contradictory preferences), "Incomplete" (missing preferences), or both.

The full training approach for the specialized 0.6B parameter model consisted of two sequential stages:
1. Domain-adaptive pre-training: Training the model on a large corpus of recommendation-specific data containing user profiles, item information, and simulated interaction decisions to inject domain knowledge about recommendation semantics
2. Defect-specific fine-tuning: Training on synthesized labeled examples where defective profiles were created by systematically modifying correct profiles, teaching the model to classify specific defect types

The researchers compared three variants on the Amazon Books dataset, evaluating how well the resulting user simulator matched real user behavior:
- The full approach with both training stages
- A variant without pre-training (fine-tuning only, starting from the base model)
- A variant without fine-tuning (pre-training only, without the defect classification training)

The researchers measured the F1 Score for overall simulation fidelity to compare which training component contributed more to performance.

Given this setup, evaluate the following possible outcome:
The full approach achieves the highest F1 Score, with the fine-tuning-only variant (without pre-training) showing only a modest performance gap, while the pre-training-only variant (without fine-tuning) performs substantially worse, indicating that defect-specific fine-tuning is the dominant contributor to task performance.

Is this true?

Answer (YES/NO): NO